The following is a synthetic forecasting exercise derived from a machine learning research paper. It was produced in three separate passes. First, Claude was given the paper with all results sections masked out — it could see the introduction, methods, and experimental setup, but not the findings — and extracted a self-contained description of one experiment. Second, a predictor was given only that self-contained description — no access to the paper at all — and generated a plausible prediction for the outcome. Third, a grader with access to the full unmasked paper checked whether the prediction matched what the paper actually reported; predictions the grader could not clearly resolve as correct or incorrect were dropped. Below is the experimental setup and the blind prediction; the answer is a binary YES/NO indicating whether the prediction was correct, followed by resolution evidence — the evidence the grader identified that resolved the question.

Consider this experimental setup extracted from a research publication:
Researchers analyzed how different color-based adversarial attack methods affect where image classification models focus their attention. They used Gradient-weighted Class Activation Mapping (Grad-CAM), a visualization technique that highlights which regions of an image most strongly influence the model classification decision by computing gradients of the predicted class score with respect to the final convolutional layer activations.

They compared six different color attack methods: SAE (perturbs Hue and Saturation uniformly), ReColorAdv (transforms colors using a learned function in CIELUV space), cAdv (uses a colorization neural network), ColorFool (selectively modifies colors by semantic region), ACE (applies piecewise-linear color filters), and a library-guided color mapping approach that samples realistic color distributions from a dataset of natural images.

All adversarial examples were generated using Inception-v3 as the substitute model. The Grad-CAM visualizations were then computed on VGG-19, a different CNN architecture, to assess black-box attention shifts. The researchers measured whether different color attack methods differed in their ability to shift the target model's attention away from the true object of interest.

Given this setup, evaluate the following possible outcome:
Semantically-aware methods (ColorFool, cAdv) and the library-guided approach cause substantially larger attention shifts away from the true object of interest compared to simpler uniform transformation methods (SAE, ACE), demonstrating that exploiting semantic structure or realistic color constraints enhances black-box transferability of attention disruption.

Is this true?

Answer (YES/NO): NO